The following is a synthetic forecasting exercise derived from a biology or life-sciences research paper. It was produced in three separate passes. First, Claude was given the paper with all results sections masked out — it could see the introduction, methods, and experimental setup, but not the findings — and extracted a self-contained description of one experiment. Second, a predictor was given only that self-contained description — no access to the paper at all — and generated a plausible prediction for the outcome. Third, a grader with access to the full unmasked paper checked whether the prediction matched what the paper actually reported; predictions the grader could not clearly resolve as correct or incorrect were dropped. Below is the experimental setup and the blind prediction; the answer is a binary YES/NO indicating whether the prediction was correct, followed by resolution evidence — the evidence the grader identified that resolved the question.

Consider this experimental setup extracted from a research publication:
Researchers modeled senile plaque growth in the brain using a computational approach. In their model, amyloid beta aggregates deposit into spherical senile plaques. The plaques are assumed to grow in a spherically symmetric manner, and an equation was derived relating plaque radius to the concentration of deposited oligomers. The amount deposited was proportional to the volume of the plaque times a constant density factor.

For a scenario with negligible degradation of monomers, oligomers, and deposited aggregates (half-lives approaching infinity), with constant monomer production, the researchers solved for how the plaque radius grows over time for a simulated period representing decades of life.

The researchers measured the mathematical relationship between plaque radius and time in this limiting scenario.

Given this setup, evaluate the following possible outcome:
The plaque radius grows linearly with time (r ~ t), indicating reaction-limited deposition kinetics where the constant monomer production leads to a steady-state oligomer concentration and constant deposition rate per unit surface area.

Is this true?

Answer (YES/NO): NO